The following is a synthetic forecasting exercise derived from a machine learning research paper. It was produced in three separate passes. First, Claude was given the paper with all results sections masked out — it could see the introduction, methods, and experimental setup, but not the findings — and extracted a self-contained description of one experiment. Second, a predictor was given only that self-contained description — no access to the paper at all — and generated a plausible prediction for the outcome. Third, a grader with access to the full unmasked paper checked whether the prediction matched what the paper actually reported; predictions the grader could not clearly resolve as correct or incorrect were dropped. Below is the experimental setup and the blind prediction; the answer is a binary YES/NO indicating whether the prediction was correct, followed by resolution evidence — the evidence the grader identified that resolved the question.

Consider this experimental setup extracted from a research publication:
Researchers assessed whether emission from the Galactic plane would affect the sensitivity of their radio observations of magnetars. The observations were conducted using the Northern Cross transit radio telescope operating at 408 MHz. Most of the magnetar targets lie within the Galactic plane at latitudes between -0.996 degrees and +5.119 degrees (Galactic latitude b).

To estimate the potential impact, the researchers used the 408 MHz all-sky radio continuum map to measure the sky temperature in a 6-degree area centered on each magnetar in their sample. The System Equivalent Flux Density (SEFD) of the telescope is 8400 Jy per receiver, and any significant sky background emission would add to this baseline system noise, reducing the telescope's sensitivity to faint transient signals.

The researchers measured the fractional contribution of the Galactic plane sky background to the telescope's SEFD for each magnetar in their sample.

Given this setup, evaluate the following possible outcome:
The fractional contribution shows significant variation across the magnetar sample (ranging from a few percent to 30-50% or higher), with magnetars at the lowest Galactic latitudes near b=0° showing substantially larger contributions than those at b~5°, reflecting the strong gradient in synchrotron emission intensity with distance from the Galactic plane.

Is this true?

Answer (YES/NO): NO